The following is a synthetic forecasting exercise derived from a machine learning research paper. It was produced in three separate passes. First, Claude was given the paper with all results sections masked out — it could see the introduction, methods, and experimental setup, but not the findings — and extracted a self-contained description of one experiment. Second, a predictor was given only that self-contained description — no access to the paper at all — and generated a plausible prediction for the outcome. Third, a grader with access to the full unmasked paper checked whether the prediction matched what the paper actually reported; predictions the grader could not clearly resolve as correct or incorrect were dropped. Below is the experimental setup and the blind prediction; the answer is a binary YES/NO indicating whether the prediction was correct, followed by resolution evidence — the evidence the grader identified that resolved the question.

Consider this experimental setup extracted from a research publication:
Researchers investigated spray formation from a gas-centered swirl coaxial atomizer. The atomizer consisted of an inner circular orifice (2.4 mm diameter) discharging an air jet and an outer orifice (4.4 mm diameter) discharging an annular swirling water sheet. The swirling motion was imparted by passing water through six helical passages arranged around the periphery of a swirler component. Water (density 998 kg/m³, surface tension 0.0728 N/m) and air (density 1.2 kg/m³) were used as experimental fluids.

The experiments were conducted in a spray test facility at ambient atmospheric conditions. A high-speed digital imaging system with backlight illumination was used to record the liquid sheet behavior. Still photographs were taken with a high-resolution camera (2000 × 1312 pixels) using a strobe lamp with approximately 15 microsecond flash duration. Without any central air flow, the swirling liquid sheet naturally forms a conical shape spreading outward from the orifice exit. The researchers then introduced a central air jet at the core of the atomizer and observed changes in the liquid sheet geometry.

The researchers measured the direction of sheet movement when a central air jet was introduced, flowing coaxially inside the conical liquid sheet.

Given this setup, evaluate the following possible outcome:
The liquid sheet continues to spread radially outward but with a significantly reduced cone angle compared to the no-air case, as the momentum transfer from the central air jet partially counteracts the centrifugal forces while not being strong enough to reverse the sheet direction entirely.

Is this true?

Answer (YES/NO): NO